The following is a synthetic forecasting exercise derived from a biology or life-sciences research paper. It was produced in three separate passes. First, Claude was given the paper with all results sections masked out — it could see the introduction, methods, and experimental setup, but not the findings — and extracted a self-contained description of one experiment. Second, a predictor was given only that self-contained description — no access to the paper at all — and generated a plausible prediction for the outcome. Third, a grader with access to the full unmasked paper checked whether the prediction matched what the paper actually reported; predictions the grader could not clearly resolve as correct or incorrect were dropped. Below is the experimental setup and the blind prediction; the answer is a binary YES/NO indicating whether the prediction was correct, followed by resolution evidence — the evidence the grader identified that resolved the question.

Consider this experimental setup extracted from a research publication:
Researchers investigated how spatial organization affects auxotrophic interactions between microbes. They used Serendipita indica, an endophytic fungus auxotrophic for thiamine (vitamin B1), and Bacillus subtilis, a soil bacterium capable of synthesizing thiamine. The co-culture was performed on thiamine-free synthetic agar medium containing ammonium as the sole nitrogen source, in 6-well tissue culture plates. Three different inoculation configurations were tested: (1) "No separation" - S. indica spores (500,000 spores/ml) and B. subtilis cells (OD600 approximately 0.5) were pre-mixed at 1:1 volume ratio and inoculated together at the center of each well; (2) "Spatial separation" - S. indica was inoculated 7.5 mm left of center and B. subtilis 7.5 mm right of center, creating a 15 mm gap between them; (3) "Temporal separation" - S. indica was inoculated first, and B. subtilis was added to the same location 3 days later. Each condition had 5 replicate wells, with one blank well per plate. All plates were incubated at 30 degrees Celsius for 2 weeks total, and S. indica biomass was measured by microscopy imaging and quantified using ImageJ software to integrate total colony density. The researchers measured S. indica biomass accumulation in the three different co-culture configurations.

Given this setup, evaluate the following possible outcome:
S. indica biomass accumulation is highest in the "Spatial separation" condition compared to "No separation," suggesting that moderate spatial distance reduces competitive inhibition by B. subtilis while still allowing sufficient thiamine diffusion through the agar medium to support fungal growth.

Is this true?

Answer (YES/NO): YES